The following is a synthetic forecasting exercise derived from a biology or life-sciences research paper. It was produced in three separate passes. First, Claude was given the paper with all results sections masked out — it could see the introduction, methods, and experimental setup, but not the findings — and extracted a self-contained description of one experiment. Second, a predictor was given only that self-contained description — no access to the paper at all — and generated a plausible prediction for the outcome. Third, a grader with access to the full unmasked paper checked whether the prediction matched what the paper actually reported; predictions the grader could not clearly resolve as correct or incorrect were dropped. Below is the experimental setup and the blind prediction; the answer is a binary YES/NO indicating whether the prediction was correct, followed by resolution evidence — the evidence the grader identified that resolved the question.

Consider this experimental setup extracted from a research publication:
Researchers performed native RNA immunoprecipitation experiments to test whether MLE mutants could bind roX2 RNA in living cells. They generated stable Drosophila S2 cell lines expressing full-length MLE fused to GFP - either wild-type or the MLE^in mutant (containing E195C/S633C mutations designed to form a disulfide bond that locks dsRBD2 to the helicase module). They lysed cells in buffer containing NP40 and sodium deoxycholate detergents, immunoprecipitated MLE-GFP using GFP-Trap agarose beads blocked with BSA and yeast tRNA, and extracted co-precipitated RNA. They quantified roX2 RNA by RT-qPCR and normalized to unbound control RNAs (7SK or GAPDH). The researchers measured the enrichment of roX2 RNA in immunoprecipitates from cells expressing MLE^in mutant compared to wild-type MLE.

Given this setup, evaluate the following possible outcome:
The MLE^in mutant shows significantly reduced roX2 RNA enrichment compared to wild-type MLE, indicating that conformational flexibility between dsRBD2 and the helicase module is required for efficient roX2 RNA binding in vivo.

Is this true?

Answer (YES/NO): NO